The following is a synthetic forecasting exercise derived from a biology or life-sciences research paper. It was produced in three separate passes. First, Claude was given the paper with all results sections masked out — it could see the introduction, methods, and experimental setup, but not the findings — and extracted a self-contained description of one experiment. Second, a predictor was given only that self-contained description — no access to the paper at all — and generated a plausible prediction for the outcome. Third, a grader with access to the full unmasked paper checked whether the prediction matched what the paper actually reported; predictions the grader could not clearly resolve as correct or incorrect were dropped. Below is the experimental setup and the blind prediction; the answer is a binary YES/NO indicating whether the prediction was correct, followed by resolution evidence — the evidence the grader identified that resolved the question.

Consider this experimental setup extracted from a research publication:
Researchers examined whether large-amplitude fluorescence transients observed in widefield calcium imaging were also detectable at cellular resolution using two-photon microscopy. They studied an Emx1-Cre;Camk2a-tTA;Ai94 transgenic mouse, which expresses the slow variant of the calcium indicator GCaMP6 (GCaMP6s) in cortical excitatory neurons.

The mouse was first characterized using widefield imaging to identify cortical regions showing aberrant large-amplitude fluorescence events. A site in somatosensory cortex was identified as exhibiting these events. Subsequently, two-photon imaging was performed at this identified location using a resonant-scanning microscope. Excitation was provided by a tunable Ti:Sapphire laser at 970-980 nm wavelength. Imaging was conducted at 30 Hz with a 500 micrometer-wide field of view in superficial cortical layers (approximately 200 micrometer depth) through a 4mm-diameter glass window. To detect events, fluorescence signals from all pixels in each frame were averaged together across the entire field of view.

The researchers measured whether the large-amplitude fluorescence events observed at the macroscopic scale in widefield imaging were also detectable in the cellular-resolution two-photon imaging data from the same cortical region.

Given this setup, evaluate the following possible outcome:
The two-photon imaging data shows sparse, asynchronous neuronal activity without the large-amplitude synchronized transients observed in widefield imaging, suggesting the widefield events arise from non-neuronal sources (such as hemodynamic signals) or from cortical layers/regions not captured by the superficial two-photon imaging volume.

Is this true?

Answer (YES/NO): NO